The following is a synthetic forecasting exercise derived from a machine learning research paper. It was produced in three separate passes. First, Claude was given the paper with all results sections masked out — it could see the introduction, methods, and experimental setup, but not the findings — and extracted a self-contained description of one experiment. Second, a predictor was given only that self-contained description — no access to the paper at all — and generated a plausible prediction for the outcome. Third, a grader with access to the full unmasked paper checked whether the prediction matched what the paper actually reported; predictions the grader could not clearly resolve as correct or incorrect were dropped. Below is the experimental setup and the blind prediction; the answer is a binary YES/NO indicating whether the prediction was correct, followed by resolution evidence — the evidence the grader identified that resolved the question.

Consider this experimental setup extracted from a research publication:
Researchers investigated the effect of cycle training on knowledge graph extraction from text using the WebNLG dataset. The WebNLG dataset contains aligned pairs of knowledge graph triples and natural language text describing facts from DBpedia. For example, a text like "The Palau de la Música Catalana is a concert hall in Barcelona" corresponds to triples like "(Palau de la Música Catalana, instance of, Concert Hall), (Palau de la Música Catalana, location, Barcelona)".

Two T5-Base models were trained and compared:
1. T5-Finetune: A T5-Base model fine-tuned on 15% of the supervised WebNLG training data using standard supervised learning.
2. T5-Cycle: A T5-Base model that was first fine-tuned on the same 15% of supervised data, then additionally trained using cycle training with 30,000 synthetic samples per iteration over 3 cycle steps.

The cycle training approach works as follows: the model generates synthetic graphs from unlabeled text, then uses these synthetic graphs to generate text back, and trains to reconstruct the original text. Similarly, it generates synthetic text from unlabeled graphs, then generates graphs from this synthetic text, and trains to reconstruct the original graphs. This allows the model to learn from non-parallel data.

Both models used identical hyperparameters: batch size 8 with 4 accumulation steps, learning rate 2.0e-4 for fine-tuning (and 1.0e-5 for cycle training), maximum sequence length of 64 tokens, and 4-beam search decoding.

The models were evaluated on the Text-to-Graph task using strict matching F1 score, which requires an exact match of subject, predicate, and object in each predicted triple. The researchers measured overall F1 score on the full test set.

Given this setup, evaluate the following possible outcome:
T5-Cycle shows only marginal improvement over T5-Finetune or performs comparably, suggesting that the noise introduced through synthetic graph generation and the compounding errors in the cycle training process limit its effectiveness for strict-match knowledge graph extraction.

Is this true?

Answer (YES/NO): NO